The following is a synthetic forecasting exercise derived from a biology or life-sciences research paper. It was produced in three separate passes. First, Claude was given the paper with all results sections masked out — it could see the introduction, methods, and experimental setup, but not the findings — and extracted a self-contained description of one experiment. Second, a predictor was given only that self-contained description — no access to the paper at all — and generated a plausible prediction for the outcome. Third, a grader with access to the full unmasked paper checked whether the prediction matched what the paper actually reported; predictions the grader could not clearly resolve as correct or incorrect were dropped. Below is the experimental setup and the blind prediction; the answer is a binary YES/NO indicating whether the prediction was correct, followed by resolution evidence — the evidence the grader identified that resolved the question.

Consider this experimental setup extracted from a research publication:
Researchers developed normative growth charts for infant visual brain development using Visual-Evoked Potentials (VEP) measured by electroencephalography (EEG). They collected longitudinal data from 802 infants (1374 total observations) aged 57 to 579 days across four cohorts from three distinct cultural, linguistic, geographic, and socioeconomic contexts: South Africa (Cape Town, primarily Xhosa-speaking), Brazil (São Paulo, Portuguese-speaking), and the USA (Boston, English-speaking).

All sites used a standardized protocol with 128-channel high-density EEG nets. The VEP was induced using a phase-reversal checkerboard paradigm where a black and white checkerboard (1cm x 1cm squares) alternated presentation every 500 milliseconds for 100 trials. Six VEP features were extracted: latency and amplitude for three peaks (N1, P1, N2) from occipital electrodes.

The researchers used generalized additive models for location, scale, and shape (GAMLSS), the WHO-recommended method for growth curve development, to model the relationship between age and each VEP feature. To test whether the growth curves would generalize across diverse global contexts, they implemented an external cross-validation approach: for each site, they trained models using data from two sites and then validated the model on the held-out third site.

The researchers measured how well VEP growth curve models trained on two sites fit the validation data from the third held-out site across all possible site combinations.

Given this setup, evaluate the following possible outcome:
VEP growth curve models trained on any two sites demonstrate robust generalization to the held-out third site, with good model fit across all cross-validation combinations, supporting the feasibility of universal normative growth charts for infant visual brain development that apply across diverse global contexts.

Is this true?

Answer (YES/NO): YES